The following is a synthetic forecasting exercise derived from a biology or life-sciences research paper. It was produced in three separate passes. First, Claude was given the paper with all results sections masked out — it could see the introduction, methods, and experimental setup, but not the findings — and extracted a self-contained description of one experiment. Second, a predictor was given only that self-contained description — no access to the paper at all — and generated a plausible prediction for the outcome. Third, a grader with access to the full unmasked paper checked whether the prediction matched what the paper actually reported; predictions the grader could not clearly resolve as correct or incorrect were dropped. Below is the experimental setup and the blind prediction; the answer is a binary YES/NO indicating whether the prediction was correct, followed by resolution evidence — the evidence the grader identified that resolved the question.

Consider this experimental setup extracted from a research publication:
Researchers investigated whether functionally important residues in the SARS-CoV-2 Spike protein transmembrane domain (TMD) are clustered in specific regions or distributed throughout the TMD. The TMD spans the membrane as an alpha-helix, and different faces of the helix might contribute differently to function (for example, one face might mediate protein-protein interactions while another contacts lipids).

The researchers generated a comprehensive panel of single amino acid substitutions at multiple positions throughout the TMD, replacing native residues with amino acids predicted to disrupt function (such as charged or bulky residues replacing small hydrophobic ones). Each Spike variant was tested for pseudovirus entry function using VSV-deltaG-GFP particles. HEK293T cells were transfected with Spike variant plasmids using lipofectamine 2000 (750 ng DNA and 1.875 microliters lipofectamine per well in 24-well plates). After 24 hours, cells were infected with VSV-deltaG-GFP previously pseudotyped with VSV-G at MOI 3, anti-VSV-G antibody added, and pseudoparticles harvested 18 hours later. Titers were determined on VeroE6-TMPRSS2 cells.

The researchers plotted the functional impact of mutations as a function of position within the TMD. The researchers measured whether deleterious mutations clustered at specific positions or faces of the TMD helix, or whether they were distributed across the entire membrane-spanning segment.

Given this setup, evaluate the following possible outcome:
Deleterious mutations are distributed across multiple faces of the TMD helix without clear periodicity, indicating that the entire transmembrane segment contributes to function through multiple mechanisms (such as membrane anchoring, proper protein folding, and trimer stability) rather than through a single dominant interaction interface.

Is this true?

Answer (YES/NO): NO